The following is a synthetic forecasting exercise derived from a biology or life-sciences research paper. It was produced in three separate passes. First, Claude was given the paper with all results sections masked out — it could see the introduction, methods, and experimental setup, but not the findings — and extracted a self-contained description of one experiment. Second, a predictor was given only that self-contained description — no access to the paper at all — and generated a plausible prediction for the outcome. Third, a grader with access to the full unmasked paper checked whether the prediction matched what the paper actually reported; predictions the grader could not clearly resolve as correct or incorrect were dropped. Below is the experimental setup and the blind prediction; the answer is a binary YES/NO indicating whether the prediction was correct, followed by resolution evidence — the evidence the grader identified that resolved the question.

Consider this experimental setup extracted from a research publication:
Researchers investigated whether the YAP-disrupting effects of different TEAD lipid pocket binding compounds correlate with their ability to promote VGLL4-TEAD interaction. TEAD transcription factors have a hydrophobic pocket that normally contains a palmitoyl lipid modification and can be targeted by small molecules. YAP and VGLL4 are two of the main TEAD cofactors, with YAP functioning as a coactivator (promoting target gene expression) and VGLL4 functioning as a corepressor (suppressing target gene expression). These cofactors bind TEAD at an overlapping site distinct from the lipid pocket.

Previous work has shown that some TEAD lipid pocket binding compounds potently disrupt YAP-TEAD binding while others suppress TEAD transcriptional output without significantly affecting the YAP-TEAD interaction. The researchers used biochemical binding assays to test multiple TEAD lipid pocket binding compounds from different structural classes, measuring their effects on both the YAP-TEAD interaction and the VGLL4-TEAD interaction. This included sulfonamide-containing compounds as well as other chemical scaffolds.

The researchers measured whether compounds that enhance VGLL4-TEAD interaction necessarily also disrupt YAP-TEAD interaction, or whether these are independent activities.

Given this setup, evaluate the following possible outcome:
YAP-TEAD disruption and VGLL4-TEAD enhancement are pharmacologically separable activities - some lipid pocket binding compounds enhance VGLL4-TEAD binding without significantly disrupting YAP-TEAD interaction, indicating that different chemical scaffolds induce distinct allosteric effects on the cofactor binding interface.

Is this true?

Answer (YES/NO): YES